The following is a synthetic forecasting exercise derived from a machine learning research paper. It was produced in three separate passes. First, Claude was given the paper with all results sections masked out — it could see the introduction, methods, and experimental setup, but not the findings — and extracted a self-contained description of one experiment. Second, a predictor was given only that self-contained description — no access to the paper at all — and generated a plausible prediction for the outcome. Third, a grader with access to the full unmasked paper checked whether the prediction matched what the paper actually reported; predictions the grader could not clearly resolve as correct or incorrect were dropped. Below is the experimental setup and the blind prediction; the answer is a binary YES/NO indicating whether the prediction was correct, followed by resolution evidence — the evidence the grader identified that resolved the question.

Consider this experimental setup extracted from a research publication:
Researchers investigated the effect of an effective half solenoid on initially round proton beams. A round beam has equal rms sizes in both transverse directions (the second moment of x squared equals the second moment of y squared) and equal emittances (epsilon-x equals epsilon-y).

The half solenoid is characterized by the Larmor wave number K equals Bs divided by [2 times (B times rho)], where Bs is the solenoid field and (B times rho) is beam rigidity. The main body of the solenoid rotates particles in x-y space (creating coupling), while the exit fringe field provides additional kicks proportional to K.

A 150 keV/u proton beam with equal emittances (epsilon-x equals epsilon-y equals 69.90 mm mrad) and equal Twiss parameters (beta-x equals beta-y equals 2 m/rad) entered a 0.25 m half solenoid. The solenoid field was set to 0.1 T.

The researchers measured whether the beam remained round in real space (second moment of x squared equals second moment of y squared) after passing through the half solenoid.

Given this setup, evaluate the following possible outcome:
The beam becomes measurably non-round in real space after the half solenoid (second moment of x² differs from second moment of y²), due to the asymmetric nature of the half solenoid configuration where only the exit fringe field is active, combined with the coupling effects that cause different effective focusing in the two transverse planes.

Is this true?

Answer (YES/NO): YES